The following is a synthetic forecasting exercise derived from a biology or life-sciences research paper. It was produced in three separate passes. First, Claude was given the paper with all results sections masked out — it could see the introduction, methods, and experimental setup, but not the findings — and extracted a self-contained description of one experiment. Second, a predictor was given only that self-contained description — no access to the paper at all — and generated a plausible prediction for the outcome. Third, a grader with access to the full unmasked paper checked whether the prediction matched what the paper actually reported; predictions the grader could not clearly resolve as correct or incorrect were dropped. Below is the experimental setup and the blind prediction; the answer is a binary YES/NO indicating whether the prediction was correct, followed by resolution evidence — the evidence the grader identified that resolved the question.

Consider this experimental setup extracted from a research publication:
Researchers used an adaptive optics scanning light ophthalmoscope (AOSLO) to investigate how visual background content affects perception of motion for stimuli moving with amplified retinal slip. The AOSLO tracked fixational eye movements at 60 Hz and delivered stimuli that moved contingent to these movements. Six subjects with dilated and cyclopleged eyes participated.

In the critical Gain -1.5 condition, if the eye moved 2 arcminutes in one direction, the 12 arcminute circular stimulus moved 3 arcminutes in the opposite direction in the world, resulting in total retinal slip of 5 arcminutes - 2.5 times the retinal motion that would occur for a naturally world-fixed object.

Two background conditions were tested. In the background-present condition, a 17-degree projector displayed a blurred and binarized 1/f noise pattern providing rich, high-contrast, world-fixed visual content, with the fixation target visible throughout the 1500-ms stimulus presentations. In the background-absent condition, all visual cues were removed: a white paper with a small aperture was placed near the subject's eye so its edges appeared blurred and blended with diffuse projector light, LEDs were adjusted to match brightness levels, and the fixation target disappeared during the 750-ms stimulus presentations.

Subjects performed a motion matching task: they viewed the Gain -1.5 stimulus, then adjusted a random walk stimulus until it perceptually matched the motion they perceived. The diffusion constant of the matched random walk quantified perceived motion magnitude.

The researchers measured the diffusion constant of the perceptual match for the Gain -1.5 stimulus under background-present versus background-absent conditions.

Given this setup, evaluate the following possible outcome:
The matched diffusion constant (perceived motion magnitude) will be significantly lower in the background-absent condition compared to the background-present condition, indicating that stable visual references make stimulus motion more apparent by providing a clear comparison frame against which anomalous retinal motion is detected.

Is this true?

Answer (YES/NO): NO